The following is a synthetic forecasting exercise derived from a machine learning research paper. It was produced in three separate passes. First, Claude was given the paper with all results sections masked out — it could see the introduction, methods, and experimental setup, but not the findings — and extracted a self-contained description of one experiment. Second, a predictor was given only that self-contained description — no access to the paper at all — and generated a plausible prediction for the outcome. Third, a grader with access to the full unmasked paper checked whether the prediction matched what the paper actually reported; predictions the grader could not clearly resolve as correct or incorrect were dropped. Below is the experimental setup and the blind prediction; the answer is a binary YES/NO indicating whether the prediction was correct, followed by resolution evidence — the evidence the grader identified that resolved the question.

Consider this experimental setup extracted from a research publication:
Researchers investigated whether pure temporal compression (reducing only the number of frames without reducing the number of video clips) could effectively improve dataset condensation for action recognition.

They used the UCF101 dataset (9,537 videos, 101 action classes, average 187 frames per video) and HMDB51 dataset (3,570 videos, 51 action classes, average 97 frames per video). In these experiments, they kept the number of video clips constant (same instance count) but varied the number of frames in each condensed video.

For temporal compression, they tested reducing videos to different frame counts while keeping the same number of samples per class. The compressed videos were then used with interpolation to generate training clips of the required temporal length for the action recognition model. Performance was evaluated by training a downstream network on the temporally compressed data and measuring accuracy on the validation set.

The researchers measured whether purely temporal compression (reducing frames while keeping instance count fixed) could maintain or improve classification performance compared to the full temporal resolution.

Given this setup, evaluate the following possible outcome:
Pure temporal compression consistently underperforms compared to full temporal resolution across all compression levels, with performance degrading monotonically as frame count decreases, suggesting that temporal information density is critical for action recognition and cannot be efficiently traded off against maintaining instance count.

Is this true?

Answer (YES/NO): NO